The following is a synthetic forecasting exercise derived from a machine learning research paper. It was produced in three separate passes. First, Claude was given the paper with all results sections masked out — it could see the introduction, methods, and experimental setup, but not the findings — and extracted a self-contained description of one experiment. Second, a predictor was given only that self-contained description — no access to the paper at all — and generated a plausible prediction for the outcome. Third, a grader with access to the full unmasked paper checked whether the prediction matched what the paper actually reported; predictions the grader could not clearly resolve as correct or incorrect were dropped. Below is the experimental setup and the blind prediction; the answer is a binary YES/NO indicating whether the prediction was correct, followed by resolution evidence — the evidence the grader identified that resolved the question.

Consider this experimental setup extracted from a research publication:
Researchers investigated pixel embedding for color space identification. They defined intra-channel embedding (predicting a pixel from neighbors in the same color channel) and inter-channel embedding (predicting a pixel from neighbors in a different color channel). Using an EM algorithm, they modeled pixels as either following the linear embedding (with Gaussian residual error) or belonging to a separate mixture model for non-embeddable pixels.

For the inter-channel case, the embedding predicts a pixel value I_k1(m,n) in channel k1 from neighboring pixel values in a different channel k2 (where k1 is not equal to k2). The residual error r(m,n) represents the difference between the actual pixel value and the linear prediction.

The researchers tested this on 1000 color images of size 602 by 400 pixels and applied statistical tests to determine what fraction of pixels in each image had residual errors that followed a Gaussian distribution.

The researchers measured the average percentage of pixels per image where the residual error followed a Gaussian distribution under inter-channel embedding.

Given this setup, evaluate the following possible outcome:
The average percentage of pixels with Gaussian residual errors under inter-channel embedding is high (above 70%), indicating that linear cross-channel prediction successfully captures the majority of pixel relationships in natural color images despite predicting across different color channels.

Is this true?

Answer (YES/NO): NO